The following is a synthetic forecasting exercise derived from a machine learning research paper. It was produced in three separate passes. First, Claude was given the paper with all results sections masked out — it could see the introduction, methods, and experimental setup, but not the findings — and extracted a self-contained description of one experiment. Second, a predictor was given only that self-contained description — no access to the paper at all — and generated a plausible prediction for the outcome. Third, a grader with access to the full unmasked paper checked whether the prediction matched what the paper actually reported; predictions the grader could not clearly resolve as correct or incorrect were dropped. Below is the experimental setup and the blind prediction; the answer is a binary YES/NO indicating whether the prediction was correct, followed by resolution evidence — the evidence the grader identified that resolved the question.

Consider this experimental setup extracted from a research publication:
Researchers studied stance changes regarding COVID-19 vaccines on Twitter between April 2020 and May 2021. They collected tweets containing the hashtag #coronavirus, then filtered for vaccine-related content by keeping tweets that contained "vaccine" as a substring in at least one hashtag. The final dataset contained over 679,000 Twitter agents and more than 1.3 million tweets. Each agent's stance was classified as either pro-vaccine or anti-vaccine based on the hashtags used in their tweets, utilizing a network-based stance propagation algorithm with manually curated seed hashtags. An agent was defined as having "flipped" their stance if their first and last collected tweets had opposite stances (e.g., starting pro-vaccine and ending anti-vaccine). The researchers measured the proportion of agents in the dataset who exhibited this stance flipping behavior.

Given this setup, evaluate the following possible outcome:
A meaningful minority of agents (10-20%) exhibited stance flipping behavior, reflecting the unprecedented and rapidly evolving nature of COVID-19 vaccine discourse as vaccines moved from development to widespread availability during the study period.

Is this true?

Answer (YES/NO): NO